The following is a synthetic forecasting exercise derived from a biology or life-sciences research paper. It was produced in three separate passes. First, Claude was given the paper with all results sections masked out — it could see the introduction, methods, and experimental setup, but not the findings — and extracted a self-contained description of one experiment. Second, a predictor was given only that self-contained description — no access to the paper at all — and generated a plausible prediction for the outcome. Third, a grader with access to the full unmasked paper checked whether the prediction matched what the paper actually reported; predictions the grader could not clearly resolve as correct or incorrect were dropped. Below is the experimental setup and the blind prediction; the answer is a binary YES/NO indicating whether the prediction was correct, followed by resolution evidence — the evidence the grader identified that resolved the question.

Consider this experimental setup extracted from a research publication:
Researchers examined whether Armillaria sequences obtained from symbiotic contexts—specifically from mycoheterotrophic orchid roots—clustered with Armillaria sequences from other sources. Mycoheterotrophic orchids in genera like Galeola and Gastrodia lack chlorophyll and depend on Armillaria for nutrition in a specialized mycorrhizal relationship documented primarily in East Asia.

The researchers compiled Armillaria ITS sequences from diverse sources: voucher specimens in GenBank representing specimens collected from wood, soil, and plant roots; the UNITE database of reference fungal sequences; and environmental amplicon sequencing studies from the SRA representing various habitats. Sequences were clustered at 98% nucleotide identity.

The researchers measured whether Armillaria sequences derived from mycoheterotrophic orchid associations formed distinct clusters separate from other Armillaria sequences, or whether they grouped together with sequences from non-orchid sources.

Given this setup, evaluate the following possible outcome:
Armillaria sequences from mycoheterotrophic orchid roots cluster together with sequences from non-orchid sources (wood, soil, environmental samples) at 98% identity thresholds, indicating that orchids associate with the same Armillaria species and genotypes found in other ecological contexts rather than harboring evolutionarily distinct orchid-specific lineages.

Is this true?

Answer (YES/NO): YES